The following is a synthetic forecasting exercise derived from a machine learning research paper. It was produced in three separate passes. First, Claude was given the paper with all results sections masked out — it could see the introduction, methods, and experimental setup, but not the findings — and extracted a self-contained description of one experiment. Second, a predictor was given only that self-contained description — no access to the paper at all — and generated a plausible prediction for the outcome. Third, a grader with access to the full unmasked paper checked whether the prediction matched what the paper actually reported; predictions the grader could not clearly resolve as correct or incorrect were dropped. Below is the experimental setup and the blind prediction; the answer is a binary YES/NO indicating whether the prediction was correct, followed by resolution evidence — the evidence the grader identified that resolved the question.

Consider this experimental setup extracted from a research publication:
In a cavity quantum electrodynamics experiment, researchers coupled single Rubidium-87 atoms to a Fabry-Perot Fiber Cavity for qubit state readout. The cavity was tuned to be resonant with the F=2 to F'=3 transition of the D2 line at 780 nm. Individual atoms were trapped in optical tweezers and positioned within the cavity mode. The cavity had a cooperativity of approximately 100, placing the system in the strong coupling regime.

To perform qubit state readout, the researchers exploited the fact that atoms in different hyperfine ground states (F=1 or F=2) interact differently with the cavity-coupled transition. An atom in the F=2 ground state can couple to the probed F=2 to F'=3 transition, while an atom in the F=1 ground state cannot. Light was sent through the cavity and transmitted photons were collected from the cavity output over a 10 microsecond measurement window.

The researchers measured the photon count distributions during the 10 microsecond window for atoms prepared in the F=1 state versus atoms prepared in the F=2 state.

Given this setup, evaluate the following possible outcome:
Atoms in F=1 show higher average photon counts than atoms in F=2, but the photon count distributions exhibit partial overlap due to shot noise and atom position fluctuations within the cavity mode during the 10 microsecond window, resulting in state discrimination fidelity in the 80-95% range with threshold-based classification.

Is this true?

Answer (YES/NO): NO